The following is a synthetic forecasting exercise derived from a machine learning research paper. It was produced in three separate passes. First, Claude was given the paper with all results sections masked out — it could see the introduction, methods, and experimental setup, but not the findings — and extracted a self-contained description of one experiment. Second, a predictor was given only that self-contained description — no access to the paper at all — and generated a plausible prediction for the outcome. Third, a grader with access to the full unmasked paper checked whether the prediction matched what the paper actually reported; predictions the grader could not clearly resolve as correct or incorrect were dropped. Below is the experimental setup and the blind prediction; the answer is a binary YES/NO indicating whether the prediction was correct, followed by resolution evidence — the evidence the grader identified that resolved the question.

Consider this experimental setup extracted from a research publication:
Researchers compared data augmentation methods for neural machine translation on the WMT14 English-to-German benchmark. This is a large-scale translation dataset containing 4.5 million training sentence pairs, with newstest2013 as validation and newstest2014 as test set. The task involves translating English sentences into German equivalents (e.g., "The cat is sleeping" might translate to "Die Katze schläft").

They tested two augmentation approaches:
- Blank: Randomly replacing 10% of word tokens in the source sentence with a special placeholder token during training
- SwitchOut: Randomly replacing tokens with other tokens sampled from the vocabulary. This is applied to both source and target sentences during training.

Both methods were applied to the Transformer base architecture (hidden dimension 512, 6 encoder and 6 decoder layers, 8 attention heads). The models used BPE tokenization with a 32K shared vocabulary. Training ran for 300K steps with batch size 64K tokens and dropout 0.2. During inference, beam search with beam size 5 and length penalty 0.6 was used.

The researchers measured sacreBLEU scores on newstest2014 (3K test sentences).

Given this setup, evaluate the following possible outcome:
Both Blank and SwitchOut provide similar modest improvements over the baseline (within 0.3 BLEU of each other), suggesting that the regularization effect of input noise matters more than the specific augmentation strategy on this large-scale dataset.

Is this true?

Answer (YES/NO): YES